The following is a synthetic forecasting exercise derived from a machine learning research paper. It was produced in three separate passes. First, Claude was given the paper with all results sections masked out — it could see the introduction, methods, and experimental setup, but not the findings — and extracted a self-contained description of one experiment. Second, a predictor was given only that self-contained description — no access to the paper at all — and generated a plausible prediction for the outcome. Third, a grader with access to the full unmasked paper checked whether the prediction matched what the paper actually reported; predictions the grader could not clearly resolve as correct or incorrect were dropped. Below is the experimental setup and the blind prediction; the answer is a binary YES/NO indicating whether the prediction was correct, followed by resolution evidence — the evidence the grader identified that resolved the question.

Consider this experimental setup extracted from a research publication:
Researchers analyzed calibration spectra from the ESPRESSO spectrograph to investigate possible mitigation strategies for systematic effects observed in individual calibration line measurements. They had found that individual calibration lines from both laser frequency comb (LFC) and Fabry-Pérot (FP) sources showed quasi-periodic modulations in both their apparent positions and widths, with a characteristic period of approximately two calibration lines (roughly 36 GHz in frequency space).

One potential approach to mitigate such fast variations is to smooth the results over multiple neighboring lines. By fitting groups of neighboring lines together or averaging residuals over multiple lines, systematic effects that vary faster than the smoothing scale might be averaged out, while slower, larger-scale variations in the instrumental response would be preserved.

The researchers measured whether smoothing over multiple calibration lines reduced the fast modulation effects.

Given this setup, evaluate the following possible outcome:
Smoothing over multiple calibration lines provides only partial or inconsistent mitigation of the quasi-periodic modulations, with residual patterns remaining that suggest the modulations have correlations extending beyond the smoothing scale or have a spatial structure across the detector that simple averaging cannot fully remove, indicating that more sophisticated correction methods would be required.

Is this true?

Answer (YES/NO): NO